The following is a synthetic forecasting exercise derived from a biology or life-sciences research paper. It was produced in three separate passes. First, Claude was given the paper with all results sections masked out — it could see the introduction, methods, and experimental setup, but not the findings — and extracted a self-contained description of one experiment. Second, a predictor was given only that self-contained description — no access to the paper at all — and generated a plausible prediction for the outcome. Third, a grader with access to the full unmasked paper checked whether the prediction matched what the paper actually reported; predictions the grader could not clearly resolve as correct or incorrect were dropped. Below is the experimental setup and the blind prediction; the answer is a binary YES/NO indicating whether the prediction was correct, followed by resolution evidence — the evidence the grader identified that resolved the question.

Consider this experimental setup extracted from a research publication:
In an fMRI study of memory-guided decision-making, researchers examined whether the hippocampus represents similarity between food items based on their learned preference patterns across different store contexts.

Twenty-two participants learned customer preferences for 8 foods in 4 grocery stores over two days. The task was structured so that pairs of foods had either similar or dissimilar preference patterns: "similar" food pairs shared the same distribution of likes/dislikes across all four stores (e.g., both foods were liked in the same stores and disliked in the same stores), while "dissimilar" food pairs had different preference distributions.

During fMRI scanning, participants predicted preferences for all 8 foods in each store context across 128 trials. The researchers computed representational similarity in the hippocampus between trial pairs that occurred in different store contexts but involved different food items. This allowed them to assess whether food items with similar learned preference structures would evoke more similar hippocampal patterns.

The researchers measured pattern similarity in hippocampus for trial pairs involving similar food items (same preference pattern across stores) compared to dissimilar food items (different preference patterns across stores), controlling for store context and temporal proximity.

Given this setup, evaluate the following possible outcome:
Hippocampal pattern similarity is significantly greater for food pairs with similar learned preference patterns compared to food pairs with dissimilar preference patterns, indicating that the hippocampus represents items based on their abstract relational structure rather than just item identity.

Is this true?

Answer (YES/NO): NO